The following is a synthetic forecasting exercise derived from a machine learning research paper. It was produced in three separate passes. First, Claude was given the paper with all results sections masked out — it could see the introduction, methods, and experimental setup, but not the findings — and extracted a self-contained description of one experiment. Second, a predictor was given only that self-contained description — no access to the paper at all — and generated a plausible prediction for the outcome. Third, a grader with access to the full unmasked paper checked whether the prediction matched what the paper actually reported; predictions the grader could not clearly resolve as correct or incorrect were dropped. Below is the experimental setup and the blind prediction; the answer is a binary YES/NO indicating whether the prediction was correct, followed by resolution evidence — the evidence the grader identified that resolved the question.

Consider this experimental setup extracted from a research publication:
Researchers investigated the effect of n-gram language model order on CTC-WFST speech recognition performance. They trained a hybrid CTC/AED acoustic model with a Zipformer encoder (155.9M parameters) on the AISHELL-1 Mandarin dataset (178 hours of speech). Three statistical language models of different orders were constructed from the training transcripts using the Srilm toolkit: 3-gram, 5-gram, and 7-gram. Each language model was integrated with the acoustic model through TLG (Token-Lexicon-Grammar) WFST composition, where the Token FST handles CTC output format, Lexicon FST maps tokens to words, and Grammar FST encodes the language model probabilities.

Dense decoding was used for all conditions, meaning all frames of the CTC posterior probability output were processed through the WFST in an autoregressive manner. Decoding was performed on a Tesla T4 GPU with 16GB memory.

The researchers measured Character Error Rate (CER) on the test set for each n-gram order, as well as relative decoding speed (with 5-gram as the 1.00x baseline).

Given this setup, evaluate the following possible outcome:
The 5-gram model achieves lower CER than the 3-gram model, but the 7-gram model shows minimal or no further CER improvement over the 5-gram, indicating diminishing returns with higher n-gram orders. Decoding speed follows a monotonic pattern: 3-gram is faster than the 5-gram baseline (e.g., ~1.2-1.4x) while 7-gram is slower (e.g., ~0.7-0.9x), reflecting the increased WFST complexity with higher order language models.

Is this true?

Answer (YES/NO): YES